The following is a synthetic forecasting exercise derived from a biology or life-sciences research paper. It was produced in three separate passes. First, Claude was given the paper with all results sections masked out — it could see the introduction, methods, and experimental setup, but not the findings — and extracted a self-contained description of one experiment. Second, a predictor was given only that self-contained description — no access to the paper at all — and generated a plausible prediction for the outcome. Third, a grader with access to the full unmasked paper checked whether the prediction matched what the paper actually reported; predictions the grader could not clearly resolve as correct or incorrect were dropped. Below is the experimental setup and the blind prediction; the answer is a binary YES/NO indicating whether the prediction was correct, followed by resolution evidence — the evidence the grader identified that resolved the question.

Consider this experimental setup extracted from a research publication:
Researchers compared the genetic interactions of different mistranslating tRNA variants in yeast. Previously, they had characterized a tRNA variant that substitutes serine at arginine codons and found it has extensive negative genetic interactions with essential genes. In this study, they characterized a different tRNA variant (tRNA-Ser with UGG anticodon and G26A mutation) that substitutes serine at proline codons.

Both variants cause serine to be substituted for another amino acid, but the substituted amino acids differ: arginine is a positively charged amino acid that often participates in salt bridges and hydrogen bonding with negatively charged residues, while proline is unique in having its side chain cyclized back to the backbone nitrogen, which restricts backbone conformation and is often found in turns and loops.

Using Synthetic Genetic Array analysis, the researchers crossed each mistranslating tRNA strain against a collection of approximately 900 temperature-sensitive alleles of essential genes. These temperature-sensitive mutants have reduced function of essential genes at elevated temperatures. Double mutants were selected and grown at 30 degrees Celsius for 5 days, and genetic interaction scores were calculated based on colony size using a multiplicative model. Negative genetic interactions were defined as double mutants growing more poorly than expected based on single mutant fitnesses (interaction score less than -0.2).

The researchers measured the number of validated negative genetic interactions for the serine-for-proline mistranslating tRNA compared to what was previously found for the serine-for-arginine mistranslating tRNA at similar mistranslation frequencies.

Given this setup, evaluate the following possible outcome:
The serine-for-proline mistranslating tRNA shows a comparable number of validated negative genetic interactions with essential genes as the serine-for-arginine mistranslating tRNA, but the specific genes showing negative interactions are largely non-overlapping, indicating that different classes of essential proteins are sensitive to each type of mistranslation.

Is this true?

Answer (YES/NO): NO